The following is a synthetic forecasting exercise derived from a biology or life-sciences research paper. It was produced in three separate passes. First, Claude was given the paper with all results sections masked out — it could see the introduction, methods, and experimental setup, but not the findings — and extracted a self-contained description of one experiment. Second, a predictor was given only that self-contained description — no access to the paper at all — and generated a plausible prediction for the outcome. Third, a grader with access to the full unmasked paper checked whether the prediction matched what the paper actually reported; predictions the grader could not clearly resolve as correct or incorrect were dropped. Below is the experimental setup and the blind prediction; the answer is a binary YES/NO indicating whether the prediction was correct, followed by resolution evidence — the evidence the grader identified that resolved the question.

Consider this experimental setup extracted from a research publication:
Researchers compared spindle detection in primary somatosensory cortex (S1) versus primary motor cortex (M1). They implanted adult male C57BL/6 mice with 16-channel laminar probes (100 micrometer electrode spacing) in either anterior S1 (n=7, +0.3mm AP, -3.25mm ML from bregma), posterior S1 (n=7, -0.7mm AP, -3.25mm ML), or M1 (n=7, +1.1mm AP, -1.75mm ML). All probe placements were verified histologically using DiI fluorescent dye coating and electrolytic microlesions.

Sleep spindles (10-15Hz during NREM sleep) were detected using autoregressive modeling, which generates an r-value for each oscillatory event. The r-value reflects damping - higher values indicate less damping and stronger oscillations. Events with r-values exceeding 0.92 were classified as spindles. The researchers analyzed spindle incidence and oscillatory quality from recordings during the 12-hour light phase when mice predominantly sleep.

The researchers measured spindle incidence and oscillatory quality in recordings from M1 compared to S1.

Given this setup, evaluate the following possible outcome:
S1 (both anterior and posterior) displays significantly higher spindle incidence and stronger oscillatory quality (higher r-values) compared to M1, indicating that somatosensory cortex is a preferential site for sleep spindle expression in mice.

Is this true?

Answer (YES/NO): NO